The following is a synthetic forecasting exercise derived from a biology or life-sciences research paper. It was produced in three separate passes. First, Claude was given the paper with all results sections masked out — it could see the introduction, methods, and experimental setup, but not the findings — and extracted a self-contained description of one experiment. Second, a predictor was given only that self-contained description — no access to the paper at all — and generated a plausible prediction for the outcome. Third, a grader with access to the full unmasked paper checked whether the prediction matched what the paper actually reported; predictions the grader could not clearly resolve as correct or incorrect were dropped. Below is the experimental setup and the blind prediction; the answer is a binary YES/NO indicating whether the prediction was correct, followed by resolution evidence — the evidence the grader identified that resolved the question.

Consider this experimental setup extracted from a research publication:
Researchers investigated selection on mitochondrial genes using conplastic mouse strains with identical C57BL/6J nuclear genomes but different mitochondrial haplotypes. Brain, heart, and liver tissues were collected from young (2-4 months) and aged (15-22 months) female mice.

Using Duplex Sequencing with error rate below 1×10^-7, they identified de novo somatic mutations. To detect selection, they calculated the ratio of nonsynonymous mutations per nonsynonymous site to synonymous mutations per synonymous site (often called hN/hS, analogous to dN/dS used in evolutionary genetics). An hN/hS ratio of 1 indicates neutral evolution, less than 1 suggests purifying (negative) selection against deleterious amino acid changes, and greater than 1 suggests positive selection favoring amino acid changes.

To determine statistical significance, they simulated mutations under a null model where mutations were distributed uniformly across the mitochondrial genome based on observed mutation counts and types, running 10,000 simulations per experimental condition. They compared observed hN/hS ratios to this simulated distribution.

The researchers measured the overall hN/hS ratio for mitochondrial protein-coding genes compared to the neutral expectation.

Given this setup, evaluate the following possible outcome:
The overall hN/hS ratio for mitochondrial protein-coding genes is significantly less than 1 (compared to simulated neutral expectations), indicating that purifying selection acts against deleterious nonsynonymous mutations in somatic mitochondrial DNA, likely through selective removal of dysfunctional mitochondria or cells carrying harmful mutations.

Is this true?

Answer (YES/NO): NO